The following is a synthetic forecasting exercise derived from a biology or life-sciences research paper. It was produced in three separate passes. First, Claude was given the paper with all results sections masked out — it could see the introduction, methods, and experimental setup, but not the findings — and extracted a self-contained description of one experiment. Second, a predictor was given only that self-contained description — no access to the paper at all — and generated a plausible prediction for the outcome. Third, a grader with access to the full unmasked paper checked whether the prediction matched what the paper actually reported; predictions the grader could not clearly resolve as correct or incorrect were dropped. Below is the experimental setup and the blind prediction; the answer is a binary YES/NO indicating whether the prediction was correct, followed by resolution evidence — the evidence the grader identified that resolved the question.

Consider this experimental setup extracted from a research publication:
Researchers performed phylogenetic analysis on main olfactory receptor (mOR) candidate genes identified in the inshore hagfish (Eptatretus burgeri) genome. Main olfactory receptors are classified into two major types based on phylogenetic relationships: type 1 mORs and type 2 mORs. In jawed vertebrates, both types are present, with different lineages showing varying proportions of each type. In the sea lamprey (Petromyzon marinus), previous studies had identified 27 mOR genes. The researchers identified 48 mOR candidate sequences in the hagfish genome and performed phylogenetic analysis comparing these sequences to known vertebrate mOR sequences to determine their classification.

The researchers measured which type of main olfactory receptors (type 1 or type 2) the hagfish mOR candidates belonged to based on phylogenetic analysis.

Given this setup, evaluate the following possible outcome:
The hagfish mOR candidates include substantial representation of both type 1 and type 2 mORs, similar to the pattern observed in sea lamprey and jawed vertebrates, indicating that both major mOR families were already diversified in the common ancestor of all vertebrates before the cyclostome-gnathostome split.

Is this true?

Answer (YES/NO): NO